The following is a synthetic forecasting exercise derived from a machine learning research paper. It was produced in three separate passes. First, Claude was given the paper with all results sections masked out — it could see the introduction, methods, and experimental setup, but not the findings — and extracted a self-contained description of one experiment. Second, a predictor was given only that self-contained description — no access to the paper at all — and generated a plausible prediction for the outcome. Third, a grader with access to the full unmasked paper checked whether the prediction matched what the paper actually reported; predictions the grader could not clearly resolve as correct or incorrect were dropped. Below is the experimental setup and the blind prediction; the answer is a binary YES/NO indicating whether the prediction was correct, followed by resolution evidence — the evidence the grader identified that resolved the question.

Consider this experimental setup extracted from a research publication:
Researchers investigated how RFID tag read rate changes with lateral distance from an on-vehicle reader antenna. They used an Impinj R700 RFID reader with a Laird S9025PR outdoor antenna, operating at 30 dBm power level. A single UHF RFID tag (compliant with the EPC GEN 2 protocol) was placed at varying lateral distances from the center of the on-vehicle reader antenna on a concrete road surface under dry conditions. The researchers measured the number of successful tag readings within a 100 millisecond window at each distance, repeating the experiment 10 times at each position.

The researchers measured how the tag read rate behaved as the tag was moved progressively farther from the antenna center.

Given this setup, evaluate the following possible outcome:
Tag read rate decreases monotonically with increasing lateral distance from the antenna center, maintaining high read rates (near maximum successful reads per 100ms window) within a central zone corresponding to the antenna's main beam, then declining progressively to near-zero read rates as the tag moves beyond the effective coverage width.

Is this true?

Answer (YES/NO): NO